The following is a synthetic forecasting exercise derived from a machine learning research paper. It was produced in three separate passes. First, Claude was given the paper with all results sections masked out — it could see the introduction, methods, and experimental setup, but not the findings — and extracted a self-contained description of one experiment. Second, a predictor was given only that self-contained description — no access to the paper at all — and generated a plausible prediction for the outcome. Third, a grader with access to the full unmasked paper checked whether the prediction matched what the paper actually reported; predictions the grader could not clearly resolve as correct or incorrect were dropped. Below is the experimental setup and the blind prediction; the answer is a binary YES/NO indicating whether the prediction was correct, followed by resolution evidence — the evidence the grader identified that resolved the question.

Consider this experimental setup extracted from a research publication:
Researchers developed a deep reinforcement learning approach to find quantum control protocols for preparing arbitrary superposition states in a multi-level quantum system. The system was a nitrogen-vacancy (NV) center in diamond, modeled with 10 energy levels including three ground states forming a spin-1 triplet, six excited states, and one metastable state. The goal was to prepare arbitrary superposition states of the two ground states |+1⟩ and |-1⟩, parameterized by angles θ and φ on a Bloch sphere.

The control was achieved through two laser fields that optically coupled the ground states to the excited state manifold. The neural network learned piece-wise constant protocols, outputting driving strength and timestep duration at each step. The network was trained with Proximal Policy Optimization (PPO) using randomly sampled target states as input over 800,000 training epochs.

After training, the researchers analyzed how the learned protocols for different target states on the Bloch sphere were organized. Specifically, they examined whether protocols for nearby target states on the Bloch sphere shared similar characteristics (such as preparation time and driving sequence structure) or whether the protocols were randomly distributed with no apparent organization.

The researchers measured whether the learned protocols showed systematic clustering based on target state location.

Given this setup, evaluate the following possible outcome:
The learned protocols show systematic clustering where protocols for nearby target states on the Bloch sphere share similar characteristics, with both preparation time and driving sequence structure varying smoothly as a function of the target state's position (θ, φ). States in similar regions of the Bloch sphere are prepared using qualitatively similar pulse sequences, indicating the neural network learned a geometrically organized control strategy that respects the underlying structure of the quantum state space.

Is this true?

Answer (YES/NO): NO